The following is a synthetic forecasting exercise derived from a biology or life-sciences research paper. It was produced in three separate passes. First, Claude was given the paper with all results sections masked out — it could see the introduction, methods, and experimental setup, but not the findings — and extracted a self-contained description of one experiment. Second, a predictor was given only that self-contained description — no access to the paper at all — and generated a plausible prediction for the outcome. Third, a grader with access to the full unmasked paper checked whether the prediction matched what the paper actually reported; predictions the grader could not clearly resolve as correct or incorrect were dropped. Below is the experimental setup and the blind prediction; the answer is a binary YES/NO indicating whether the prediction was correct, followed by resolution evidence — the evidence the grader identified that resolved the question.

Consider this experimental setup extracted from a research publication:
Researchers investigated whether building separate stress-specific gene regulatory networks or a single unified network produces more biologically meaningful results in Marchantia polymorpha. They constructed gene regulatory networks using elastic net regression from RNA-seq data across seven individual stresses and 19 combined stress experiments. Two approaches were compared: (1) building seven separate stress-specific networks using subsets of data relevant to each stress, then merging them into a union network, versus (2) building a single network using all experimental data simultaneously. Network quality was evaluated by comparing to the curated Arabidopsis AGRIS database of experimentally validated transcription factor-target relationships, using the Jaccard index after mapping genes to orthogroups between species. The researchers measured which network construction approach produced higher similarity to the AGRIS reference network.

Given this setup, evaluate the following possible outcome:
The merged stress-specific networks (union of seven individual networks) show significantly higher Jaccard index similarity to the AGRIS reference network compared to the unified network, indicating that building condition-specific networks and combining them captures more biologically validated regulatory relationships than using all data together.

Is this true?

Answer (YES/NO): YES